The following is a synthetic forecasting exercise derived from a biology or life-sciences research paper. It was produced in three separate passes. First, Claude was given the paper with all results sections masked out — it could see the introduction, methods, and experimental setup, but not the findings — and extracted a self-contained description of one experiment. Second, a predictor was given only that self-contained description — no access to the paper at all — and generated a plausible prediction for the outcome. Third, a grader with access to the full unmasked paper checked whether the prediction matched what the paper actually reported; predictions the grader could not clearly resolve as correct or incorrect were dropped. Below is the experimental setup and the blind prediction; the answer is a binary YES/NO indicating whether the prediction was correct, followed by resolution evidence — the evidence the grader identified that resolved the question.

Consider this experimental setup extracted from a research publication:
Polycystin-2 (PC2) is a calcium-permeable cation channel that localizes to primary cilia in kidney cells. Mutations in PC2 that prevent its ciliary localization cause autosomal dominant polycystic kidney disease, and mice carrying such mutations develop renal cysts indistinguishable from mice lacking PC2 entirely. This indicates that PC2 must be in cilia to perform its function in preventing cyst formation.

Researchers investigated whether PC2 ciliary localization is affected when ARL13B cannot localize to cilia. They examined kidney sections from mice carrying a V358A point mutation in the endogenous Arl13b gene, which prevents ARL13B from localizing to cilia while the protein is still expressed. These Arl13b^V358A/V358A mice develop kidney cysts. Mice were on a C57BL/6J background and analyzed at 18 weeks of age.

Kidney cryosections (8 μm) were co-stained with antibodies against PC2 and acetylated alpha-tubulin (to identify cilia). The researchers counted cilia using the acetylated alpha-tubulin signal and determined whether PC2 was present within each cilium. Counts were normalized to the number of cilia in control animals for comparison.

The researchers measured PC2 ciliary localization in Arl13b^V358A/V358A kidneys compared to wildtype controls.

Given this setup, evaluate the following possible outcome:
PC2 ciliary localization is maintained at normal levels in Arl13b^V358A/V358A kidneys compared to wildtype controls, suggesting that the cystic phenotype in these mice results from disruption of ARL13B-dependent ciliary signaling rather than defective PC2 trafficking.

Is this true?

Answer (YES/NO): YES